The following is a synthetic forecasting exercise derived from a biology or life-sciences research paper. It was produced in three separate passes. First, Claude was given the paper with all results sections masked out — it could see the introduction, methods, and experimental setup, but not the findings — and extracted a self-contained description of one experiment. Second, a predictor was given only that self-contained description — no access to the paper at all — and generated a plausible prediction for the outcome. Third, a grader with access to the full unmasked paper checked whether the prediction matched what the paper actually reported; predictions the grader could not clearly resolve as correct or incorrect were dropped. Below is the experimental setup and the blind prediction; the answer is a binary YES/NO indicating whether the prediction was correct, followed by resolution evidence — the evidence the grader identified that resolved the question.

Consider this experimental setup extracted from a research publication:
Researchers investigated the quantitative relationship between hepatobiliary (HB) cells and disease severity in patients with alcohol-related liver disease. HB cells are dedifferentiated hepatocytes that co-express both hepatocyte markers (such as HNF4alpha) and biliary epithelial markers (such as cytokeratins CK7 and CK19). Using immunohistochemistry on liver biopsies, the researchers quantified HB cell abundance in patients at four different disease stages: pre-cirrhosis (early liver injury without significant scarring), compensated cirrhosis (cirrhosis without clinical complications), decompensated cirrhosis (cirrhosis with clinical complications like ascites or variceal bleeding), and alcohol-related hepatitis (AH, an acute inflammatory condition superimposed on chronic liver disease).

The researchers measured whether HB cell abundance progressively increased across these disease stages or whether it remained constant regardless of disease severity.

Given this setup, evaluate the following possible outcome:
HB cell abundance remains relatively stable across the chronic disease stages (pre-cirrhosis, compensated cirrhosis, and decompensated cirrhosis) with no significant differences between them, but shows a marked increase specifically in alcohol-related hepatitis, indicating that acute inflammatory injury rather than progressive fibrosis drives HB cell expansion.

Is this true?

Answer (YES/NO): NO